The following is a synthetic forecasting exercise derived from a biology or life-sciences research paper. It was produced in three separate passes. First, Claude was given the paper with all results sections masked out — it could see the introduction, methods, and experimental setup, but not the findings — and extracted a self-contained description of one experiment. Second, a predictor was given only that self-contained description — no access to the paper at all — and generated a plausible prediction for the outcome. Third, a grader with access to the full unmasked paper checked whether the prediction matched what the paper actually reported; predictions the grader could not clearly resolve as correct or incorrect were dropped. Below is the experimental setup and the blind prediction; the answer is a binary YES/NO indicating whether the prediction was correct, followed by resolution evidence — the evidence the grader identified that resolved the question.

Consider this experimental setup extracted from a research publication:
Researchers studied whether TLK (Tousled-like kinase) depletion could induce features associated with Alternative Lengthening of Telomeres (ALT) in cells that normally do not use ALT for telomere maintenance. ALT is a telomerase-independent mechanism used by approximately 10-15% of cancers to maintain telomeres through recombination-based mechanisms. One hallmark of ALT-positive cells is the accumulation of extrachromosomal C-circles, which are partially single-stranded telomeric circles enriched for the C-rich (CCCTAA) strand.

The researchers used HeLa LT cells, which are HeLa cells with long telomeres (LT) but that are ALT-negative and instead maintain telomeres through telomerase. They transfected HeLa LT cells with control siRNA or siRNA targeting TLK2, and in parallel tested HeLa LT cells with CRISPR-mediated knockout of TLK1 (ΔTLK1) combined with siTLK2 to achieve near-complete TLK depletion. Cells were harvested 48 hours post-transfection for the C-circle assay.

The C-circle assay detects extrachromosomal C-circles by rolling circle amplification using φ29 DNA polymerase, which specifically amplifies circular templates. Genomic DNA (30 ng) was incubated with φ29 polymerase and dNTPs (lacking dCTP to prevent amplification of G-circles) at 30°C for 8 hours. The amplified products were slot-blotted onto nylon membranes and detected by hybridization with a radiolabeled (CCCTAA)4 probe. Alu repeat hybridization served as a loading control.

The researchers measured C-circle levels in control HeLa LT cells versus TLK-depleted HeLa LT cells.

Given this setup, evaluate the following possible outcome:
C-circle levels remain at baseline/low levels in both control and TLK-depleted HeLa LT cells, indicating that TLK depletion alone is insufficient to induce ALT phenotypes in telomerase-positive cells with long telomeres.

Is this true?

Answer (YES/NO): NO